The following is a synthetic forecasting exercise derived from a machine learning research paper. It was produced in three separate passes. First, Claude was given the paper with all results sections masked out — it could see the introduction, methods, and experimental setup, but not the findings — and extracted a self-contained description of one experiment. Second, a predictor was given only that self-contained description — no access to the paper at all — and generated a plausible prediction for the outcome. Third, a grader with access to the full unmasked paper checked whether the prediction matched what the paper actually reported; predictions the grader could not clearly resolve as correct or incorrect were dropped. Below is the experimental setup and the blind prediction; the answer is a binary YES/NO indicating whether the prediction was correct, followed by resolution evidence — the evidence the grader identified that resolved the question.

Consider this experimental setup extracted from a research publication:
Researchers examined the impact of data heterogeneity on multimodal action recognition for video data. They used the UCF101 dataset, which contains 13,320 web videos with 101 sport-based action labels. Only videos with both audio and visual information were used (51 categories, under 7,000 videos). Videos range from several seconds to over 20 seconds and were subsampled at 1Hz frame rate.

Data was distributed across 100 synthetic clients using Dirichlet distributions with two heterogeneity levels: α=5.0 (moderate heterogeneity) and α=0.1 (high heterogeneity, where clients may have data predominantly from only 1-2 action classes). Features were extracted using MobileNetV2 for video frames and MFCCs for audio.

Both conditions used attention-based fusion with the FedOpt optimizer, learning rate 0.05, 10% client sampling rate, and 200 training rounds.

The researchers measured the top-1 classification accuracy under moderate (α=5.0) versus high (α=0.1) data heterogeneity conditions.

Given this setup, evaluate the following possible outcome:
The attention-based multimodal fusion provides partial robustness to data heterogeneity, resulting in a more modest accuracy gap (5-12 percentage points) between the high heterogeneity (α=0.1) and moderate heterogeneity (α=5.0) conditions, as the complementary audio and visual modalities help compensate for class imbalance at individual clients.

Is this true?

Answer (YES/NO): NO